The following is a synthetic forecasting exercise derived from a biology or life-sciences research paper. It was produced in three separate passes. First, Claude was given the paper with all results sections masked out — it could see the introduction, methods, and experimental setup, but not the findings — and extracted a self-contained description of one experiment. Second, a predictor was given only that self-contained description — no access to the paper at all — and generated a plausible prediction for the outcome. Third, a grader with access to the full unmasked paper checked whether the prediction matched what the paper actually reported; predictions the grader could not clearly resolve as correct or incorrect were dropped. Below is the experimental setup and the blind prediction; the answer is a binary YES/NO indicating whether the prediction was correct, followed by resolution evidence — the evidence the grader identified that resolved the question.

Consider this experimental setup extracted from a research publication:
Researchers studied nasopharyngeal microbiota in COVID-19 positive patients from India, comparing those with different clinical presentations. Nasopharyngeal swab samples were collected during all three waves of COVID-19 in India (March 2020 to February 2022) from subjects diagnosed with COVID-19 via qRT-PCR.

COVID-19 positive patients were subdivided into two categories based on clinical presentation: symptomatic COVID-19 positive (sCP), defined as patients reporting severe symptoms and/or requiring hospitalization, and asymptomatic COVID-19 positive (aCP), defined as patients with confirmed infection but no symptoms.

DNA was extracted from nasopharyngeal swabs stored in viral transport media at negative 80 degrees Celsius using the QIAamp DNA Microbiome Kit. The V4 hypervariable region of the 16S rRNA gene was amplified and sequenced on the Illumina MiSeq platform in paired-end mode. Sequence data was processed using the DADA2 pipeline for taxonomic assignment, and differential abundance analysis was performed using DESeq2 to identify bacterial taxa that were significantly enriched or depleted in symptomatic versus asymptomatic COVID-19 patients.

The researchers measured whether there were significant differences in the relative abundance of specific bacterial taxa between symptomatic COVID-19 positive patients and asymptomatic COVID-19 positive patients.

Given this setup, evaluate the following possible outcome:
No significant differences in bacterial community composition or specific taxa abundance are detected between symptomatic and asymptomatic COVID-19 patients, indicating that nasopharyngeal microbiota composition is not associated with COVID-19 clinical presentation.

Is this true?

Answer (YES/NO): NO